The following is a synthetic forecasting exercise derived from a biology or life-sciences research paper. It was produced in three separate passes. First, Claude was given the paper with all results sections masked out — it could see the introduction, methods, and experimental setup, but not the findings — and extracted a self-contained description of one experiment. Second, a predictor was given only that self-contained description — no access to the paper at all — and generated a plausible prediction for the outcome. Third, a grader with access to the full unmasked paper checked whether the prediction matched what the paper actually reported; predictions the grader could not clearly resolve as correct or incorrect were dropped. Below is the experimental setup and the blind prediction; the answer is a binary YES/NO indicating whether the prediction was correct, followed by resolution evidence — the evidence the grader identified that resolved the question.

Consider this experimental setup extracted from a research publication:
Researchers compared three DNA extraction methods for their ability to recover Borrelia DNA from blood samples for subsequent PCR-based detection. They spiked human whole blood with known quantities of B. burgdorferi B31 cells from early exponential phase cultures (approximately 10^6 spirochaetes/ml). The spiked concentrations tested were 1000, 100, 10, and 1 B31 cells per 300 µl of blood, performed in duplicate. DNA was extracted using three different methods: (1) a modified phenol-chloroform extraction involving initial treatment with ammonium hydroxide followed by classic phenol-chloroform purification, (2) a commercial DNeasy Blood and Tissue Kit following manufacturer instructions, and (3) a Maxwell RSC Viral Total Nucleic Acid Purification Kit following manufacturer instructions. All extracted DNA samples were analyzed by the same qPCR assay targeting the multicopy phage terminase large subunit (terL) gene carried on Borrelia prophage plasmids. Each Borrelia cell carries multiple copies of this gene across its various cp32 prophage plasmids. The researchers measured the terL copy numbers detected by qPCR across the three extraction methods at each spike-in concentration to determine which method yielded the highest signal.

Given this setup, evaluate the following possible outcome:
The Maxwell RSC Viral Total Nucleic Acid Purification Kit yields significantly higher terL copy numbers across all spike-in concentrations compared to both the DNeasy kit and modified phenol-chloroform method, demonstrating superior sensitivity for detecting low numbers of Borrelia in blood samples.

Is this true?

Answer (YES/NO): NO